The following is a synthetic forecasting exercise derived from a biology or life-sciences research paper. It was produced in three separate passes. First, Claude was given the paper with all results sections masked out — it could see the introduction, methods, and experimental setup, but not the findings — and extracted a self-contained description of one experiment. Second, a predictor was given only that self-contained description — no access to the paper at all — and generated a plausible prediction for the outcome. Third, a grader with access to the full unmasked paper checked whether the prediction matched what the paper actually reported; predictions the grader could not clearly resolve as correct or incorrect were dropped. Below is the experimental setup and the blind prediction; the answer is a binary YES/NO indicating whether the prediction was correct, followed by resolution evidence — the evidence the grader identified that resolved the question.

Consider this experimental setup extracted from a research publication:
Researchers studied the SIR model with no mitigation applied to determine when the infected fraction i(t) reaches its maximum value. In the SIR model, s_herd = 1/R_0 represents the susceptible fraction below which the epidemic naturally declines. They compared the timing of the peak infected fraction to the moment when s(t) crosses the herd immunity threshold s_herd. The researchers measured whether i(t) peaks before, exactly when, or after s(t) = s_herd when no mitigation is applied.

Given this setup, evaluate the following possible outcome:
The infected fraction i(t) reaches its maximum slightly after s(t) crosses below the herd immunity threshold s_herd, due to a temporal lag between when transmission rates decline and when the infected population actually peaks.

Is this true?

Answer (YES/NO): NO